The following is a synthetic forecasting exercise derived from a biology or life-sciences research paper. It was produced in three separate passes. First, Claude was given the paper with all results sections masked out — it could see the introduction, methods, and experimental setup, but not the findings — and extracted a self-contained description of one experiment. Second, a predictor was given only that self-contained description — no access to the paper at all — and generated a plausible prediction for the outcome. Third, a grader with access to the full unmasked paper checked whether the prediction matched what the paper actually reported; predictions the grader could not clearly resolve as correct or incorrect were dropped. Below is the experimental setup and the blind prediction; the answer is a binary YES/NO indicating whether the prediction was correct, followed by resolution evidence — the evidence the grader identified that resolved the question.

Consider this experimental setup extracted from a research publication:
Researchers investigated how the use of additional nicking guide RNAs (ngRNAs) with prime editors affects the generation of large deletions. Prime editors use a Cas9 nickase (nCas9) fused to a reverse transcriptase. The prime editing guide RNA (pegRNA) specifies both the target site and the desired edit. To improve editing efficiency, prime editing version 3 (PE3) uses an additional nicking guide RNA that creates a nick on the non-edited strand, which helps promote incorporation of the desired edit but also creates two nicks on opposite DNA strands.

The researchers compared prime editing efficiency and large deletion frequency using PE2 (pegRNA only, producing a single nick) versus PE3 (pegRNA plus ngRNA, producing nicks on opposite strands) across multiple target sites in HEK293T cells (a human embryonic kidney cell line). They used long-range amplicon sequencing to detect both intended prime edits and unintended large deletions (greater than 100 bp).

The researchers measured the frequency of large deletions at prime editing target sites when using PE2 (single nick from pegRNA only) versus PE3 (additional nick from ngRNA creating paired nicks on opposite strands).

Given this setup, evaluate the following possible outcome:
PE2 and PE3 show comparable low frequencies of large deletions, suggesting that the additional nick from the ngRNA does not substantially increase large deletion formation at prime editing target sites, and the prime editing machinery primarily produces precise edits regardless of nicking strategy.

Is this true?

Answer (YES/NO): NO